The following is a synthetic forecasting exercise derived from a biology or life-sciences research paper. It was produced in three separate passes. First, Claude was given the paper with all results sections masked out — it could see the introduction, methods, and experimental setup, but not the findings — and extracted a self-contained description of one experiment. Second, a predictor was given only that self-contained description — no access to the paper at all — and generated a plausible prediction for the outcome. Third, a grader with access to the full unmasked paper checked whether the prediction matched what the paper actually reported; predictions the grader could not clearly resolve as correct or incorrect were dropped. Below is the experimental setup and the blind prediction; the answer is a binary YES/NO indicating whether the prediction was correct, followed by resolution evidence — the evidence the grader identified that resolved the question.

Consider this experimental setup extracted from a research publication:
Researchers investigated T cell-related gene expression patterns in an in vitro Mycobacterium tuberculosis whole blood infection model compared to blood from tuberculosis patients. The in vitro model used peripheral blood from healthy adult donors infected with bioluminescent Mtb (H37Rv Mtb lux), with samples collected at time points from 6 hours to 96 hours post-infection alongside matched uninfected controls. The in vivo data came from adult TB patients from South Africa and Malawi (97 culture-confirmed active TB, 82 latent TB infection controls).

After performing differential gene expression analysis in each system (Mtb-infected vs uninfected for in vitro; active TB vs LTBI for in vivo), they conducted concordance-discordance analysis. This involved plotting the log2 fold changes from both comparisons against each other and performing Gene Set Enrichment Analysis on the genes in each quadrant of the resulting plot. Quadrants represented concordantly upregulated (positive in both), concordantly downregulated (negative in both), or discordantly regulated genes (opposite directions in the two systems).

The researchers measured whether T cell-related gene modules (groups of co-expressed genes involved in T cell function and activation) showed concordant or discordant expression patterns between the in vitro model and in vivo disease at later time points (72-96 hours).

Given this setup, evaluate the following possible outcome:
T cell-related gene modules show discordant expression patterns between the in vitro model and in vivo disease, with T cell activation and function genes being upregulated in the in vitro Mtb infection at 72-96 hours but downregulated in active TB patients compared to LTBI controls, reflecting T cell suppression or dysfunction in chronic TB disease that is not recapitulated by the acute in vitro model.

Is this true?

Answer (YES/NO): YES